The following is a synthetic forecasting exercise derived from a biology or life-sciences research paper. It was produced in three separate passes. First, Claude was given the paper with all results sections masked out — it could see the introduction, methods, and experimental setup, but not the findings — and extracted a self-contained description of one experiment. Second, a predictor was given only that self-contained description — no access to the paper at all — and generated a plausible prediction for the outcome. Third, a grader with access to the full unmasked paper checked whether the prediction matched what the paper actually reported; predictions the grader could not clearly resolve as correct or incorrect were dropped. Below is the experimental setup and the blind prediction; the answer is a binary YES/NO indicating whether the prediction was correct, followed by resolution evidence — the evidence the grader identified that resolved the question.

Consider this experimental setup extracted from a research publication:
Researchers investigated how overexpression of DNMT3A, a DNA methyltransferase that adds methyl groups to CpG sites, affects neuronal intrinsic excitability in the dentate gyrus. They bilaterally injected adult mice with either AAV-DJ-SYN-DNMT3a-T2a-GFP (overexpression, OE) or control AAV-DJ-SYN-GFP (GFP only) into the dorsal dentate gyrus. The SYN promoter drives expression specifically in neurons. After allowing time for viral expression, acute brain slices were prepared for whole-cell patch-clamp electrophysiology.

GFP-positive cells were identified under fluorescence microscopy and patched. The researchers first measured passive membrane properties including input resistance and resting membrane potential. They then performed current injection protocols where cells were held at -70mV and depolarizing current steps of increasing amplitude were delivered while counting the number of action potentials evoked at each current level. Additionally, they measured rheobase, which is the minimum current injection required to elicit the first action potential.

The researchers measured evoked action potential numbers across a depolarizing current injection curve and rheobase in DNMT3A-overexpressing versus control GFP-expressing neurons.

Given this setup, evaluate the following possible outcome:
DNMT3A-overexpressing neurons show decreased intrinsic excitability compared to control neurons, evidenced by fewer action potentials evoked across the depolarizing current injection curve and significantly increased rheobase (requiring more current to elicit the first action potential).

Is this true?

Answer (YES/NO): NO